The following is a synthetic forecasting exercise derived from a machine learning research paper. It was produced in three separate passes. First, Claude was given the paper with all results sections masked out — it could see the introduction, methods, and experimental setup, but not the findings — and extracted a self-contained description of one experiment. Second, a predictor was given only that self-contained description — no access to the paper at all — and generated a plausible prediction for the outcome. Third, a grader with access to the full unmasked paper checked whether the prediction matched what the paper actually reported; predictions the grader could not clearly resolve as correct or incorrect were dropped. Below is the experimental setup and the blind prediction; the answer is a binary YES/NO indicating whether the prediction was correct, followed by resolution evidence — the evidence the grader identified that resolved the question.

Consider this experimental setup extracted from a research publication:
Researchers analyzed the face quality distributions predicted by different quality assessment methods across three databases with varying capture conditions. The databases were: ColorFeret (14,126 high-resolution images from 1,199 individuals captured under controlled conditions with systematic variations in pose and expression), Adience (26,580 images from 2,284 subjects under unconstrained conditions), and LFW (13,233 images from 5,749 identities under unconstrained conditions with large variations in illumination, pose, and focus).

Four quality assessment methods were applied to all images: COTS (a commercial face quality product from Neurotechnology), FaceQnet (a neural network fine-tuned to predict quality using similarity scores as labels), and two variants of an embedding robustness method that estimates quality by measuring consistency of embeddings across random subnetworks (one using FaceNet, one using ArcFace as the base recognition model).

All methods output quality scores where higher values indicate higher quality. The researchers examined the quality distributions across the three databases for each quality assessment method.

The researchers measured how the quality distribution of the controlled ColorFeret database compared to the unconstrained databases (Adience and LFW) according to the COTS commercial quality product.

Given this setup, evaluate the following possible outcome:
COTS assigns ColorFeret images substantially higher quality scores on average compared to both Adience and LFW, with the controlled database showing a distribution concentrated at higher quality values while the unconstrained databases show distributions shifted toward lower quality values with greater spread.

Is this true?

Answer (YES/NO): NO